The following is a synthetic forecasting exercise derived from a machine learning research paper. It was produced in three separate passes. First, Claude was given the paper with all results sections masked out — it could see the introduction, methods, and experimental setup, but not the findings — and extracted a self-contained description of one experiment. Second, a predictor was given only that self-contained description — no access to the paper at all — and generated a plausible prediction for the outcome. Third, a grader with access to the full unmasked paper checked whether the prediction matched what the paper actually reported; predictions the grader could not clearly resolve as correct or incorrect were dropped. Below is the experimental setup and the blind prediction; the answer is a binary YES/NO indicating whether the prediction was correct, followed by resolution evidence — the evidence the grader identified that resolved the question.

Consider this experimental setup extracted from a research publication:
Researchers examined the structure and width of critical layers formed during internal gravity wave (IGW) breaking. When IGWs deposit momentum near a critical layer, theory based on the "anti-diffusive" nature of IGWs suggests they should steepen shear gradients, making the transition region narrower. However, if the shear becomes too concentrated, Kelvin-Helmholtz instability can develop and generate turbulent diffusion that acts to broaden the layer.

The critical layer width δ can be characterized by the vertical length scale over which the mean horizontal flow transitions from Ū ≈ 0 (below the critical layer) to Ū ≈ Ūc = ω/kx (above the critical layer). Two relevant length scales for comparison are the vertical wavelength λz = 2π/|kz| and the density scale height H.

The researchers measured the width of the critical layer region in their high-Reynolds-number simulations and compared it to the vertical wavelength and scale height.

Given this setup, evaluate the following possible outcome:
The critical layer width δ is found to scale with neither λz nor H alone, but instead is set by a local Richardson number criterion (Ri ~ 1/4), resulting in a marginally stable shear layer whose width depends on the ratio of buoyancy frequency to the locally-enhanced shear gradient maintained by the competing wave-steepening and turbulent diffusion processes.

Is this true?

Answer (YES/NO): NO